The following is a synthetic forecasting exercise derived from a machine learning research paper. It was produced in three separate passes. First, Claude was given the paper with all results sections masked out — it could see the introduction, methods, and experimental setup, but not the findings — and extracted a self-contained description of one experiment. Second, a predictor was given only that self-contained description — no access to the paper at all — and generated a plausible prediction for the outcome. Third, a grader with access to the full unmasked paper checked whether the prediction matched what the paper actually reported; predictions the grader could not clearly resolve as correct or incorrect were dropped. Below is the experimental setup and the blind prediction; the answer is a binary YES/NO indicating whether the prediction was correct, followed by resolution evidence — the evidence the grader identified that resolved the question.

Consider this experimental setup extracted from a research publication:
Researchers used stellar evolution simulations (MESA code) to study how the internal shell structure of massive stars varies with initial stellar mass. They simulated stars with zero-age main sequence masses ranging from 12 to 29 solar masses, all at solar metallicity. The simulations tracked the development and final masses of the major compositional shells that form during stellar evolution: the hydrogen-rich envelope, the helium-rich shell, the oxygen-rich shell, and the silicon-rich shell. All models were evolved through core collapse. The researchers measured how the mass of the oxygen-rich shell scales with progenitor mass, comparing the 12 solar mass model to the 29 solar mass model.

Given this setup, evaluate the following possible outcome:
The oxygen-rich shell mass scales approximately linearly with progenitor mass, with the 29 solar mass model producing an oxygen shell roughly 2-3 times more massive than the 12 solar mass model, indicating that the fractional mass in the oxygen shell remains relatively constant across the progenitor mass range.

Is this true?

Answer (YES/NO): NO